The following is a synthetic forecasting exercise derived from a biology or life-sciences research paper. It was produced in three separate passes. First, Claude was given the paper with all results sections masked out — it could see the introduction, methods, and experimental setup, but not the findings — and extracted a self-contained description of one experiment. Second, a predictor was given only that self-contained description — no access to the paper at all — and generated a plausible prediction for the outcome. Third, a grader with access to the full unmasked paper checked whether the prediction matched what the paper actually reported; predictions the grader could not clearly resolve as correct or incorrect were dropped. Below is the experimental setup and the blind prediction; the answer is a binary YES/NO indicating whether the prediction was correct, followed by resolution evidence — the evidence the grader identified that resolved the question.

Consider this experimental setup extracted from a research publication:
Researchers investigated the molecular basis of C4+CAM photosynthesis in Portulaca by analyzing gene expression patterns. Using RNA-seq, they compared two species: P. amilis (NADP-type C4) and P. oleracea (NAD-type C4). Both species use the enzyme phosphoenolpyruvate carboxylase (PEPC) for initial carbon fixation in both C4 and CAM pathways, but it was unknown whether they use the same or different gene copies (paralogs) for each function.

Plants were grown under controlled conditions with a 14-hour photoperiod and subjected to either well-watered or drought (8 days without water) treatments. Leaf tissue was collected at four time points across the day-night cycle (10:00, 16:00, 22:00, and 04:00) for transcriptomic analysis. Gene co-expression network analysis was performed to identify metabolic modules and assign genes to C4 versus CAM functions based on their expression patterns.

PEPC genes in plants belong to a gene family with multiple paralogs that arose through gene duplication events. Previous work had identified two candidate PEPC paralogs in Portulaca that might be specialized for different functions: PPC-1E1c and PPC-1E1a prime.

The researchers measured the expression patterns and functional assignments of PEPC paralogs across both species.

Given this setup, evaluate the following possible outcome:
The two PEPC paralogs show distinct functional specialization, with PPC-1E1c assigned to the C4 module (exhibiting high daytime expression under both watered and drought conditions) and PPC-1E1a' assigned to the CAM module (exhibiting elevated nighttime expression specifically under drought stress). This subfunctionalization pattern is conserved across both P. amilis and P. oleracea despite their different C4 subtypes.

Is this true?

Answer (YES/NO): NO